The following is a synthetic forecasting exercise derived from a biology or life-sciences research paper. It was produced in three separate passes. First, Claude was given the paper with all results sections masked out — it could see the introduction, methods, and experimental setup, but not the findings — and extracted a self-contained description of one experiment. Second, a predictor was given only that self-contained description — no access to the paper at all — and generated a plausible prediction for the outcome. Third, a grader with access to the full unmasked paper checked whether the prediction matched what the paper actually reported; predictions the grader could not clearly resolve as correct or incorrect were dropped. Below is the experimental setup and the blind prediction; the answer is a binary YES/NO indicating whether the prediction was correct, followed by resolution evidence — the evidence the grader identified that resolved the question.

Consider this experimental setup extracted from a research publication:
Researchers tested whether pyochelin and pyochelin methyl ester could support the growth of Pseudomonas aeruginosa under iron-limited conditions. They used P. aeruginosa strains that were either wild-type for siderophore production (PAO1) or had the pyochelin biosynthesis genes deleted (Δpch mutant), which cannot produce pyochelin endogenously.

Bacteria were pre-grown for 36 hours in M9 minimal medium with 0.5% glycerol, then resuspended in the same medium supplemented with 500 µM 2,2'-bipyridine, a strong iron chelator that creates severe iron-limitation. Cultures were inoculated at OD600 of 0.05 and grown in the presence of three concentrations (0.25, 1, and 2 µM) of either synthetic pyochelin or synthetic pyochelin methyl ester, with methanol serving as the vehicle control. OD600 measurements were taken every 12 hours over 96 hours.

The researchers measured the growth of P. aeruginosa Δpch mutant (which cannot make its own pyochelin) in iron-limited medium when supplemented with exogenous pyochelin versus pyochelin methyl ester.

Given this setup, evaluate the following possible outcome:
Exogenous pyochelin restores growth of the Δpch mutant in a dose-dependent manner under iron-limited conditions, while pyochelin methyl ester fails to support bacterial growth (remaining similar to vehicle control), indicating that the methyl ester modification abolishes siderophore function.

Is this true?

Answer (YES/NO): YES